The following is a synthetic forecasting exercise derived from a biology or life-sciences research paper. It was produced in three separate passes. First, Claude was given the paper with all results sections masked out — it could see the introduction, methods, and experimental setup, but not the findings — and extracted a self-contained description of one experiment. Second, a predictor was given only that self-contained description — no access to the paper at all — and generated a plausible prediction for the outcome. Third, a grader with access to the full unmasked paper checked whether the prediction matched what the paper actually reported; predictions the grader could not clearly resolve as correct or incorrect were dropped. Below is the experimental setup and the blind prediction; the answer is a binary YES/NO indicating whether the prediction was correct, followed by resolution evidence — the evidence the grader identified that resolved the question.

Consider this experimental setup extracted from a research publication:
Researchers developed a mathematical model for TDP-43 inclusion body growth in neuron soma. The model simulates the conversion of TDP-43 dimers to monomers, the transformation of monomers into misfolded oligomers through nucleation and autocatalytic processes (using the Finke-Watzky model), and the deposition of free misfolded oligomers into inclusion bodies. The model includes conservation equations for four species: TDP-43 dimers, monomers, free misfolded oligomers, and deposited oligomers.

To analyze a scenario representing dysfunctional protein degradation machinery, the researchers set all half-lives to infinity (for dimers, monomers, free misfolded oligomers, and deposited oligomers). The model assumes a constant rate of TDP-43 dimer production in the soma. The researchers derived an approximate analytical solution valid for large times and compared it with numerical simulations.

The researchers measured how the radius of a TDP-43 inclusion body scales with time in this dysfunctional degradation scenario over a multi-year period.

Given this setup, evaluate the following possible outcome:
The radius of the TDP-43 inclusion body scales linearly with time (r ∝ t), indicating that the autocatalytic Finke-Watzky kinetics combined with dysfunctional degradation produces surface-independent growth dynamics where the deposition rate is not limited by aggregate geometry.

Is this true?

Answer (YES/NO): NO